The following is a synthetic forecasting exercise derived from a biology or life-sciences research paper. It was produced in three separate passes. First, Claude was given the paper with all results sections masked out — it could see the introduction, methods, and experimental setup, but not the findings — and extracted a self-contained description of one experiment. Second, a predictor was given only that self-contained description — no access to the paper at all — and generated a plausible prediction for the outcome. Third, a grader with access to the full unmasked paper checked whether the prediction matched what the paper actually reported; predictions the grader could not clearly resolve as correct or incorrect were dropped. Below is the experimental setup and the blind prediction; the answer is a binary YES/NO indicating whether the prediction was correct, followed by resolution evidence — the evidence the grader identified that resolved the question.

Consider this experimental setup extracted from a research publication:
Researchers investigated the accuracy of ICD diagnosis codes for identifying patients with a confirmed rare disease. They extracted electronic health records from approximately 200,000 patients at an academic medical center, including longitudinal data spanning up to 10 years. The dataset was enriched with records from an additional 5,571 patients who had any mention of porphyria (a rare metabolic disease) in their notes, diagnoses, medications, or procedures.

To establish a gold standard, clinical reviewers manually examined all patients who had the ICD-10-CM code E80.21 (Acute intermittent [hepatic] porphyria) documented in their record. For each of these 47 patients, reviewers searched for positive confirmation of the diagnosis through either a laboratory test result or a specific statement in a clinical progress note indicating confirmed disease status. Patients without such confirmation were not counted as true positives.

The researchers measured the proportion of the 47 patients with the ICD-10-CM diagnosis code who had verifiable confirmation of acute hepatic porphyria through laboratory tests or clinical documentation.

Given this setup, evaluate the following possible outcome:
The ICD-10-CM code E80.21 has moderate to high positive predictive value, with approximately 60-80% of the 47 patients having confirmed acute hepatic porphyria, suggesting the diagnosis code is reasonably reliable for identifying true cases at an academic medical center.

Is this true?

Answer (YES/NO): YES